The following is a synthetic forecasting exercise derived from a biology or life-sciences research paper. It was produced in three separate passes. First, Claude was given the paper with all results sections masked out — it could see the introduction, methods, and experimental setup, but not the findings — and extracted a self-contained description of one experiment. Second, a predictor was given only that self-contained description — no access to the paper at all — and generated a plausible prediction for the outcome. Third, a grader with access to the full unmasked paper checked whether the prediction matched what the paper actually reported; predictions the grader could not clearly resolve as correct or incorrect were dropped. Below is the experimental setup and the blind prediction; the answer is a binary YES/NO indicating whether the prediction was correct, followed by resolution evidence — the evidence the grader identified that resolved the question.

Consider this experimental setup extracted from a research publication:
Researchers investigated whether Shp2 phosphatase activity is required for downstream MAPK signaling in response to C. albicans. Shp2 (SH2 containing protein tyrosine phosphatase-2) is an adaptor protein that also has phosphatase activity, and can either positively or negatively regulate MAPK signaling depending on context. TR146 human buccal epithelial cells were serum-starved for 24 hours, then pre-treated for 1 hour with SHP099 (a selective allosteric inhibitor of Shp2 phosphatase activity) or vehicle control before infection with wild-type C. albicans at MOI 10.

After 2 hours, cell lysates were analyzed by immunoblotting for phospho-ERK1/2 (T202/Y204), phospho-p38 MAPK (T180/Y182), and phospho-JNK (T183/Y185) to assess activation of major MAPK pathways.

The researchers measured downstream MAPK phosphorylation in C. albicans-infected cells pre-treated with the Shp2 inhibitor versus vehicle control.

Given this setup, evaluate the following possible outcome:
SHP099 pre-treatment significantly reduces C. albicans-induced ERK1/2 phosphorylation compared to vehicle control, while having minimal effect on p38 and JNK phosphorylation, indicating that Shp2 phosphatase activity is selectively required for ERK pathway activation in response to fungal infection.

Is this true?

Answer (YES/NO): YES